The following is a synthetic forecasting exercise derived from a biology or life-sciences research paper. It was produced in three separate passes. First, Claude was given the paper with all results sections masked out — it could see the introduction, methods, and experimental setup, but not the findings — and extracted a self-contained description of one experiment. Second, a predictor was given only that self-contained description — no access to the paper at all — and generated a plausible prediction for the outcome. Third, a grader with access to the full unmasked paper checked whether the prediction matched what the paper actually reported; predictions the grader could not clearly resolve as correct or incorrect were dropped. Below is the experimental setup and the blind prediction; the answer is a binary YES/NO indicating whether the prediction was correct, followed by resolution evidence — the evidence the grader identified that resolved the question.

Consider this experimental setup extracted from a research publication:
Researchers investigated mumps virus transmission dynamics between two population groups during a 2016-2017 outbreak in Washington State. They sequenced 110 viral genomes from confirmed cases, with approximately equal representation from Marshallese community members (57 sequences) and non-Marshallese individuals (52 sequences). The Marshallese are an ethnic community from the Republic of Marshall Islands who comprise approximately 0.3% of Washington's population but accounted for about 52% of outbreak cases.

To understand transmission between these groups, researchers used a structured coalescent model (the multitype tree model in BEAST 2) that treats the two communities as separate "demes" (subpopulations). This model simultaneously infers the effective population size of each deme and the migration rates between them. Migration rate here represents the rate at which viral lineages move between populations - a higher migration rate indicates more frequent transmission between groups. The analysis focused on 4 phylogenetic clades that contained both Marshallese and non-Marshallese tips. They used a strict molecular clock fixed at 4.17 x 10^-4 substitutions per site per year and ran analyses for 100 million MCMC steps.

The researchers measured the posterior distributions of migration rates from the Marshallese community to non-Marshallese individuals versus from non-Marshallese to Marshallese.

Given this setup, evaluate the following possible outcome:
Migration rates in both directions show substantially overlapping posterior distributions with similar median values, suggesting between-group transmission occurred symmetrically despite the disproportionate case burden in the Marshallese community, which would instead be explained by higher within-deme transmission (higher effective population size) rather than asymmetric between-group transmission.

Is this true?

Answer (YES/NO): NO